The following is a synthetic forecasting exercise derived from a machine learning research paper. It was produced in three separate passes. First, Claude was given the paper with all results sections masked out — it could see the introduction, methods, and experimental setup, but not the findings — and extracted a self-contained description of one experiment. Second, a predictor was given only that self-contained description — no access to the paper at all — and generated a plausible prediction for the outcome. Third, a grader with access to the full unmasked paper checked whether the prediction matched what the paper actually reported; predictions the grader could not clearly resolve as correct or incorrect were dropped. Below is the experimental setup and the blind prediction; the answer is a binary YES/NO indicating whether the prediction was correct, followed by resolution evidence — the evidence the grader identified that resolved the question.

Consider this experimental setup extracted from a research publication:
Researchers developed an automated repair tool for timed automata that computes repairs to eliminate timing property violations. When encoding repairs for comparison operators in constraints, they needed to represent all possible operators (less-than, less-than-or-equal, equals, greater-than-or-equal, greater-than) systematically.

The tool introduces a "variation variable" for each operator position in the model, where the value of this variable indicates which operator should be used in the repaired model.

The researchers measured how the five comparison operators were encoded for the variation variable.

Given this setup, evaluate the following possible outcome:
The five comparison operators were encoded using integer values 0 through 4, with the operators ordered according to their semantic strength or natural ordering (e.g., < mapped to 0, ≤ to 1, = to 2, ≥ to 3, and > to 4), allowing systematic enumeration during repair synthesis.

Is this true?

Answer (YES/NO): NO